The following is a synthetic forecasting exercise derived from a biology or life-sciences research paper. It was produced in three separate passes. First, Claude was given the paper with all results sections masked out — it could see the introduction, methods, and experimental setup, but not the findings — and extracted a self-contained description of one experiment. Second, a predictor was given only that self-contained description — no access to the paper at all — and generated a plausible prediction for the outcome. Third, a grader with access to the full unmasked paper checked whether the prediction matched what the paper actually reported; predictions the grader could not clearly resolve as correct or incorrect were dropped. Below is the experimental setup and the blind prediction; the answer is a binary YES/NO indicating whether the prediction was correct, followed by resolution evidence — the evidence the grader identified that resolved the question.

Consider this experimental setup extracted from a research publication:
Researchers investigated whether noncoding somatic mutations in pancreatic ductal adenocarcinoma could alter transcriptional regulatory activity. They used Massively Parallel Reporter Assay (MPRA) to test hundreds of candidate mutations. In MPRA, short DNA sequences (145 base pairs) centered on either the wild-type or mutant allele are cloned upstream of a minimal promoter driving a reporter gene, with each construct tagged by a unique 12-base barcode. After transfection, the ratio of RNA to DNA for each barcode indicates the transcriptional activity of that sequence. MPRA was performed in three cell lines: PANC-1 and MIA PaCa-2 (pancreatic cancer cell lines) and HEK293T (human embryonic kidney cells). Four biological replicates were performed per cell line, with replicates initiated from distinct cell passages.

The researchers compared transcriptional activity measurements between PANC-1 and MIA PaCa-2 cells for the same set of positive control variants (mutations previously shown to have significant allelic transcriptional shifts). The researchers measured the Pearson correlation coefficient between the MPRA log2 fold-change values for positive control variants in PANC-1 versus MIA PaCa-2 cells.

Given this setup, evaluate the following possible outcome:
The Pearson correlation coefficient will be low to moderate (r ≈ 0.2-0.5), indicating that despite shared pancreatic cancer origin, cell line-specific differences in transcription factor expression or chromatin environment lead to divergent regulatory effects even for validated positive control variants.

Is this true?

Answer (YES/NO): NO